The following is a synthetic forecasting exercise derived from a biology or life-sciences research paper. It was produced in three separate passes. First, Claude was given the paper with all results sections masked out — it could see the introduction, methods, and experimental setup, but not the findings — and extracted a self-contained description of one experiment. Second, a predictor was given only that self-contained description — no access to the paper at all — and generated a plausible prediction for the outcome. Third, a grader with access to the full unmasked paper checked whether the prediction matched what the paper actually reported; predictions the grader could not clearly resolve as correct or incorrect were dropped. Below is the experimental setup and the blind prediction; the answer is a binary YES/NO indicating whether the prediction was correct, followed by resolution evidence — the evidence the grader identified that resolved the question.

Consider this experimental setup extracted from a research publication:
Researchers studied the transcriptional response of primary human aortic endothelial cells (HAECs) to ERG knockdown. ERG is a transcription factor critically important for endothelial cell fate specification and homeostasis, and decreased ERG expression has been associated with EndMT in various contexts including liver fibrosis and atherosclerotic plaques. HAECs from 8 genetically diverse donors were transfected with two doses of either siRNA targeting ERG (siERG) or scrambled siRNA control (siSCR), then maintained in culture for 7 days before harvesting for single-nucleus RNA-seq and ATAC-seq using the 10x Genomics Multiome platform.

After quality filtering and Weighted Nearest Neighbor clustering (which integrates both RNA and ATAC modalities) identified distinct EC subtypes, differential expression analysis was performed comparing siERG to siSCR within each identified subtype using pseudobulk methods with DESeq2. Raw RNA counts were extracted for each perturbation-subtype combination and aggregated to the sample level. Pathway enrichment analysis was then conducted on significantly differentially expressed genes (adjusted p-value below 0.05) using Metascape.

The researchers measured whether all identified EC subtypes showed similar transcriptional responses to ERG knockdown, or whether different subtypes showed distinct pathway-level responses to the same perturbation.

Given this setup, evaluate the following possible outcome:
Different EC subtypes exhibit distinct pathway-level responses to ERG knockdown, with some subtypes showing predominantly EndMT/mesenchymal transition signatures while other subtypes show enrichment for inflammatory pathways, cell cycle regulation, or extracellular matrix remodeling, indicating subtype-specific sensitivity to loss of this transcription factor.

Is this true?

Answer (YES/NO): NO